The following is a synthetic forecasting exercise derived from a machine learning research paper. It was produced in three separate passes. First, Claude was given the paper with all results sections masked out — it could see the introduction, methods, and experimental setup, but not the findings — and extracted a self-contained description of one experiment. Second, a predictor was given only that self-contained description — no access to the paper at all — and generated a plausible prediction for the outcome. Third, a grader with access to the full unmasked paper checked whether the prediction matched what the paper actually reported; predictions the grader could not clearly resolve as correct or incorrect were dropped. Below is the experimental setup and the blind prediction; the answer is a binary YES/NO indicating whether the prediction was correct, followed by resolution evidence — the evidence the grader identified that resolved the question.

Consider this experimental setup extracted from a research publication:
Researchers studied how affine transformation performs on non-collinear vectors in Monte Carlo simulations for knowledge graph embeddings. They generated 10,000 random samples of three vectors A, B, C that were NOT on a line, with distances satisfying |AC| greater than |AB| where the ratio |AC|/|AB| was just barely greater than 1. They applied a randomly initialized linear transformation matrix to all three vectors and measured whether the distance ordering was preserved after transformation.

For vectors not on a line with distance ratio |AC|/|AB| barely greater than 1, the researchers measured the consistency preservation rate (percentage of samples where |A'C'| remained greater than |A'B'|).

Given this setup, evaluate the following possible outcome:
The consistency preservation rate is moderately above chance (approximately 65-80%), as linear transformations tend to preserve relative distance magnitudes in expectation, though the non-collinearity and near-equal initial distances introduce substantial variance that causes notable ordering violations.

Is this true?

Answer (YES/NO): YES